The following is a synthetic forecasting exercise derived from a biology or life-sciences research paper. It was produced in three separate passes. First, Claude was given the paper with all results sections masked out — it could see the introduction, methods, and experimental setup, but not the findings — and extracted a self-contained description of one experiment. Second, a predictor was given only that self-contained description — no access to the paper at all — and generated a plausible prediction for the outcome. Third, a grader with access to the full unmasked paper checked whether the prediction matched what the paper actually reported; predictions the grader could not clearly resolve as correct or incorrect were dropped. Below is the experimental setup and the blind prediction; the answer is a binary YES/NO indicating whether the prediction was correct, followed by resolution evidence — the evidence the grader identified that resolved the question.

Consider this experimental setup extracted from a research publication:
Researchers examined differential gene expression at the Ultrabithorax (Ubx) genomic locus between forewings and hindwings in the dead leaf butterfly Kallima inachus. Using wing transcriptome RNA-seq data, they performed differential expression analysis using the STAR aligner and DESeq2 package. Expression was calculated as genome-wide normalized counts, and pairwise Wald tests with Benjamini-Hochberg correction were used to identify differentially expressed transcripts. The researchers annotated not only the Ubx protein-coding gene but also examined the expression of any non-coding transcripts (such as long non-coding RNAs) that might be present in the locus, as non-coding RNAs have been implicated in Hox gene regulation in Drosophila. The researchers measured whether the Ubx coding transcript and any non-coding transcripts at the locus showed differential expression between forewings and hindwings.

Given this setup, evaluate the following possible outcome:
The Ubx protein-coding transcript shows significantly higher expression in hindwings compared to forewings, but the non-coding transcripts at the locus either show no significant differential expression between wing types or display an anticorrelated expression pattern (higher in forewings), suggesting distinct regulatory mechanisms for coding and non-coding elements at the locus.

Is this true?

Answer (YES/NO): NO